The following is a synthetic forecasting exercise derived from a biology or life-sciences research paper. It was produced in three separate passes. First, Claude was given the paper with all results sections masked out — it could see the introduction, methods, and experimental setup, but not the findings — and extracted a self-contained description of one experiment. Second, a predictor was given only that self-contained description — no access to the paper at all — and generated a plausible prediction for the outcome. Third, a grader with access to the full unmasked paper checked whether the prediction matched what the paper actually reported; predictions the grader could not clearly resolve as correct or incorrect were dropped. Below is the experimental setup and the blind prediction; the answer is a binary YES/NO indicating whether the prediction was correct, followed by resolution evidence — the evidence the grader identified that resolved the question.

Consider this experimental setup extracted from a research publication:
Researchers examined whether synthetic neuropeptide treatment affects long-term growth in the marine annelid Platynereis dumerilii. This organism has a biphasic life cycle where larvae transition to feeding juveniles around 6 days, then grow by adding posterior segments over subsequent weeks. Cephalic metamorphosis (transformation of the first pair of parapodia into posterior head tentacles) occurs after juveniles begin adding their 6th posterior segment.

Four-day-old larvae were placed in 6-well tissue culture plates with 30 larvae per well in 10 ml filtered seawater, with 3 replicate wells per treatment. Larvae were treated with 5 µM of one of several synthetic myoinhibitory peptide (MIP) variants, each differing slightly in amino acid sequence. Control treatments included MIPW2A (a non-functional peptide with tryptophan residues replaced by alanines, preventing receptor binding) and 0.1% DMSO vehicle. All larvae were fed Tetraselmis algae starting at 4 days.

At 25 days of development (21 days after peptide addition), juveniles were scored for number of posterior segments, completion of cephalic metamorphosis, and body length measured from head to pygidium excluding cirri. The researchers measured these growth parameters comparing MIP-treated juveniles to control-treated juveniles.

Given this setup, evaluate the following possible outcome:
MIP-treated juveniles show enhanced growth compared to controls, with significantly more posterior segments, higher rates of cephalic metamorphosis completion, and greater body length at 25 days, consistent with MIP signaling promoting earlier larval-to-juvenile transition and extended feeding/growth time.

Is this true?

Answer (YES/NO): YES